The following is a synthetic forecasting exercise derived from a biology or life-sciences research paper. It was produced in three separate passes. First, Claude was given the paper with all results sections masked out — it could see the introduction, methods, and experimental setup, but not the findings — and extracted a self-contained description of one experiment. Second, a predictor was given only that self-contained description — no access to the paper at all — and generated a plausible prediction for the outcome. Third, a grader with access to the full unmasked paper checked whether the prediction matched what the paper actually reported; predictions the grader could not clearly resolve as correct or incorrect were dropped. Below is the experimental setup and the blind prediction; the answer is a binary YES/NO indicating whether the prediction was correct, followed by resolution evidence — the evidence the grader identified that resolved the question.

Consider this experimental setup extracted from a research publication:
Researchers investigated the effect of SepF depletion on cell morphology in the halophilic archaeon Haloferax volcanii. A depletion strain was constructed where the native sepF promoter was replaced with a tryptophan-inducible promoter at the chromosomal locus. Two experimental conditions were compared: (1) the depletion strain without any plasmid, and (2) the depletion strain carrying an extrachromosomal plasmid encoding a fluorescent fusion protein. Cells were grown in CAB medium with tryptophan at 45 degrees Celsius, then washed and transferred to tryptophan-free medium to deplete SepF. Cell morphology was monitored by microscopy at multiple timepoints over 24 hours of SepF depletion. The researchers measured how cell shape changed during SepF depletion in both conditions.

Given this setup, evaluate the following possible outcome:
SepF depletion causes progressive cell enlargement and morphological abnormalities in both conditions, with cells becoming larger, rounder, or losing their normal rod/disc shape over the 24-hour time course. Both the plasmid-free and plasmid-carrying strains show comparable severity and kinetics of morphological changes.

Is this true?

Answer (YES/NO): NO